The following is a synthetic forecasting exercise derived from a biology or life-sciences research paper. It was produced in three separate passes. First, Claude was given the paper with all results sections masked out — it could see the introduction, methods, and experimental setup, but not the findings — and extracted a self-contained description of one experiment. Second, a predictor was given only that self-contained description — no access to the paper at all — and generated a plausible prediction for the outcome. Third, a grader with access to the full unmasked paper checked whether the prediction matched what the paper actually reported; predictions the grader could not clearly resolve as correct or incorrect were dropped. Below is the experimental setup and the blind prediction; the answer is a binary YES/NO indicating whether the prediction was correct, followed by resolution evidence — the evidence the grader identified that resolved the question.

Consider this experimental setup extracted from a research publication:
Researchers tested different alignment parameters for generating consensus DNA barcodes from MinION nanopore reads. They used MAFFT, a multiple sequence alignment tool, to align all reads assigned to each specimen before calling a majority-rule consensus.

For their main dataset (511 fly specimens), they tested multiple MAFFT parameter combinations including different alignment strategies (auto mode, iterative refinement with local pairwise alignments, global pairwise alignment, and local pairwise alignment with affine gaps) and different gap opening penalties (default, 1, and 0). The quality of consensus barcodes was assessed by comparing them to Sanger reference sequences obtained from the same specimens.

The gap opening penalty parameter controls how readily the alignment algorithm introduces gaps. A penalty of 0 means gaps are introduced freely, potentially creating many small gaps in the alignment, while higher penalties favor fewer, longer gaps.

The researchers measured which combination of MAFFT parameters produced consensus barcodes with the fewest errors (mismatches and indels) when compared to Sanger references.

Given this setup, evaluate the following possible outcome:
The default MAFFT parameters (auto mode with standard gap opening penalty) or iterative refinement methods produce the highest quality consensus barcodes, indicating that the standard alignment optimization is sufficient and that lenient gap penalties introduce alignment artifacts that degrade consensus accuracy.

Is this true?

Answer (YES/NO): NO